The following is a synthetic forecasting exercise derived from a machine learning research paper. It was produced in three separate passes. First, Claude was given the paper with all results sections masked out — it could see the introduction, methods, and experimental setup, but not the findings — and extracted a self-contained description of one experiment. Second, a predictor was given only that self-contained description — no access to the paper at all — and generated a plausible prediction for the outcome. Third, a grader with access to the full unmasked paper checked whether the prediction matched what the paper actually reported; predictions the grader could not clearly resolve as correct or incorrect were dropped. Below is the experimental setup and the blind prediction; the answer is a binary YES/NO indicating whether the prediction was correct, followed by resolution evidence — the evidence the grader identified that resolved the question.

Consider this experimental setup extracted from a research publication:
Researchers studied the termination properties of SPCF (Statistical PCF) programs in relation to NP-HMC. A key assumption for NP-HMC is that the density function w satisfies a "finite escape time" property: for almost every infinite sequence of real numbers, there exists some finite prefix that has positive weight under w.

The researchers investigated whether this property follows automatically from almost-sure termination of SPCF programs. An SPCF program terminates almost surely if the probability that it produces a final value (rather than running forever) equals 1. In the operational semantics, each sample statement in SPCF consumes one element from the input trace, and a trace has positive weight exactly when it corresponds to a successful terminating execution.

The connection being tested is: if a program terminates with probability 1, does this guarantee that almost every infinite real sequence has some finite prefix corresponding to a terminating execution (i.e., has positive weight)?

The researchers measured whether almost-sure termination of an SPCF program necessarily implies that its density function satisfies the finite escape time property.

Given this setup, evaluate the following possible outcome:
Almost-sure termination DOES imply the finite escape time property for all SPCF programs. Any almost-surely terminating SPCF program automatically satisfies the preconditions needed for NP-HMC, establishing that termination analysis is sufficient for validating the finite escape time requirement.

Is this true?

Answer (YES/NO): YES